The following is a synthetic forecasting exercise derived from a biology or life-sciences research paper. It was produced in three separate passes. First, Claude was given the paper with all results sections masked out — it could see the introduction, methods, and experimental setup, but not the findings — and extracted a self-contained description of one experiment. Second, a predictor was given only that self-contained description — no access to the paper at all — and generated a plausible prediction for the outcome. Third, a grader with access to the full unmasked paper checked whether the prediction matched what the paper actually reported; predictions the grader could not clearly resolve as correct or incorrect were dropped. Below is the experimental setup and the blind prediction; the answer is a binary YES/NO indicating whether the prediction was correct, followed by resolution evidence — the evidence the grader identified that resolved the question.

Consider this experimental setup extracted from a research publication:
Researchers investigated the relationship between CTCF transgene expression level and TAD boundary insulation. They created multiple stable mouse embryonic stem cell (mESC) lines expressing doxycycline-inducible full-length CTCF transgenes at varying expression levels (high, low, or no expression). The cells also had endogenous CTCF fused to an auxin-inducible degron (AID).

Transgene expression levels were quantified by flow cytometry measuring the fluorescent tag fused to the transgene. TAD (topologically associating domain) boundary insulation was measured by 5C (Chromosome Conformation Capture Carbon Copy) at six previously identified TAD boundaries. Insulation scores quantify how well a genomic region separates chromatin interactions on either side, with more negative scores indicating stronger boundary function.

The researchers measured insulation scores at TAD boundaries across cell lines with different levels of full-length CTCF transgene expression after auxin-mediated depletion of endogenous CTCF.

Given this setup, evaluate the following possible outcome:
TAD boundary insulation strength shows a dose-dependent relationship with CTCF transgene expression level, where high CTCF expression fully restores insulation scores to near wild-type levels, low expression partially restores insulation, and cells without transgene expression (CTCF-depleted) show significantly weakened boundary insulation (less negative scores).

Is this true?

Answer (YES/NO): YES